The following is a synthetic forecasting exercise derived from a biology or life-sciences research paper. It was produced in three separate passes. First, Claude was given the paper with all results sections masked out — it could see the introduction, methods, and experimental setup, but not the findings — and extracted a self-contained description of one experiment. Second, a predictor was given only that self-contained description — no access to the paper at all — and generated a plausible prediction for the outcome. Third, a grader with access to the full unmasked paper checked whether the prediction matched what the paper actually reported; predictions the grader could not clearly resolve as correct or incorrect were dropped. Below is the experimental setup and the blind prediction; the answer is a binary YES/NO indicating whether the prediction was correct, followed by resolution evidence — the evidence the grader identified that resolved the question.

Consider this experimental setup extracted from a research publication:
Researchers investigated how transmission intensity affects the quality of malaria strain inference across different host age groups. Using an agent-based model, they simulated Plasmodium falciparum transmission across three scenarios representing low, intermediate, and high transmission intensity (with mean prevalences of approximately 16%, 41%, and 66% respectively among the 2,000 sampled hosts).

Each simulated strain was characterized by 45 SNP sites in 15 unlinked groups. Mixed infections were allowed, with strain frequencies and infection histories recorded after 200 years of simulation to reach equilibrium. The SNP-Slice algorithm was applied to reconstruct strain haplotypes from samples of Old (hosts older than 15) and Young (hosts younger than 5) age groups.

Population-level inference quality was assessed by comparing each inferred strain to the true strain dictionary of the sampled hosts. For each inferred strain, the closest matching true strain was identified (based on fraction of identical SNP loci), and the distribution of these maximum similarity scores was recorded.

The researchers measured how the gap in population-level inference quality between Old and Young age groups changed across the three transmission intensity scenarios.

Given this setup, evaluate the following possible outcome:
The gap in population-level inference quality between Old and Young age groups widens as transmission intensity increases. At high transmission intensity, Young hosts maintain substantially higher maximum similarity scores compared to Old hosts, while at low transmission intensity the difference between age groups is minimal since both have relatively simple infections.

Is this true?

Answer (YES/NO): NO